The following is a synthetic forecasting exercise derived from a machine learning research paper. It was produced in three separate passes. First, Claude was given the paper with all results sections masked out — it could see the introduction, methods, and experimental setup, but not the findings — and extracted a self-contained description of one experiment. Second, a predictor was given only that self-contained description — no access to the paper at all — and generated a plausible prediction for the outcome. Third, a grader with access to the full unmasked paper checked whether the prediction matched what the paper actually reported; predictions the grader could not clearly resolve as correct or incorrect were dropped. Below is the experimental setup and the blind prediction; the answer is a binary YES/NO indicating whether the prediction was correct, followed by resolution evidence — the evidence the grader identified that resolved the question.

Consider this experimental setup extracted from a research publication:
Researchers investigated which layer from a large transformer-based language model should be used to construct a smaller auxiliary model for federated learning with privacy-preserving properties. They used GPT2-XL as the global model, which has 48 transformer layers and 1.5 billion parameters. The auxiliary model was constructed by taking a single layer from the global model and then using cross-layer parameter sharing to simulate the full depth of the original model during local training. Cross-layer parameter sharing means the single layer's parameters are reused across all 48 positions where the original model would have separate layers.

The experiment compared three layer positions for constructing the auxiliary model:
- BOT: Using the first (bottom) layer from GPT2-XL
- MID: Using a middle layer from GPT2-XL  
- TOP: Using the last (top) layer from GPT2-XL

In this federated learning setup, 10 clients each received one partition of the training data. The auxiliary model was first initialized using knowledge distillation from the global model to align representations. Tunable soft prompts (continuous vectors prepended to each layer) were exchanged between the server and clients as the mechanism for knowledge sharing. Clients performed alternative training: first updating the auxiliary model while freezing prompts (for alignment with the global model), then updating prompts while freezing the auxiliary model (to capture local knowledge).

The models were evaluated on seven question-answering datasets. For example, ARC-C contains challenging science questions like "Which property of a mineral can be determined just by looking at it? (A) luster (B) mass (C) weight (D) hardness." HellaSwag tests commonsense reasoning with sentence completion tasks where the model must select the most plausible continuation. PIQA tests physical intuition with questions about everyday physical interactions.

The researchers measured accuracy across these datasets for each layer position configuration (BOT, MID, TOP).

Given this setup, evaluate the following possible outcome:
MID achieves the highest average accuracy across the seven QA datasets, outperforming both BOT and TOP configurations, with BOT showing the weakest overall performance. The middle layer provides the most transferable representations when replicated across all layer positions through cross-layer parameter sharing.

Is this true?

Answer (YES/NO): NO